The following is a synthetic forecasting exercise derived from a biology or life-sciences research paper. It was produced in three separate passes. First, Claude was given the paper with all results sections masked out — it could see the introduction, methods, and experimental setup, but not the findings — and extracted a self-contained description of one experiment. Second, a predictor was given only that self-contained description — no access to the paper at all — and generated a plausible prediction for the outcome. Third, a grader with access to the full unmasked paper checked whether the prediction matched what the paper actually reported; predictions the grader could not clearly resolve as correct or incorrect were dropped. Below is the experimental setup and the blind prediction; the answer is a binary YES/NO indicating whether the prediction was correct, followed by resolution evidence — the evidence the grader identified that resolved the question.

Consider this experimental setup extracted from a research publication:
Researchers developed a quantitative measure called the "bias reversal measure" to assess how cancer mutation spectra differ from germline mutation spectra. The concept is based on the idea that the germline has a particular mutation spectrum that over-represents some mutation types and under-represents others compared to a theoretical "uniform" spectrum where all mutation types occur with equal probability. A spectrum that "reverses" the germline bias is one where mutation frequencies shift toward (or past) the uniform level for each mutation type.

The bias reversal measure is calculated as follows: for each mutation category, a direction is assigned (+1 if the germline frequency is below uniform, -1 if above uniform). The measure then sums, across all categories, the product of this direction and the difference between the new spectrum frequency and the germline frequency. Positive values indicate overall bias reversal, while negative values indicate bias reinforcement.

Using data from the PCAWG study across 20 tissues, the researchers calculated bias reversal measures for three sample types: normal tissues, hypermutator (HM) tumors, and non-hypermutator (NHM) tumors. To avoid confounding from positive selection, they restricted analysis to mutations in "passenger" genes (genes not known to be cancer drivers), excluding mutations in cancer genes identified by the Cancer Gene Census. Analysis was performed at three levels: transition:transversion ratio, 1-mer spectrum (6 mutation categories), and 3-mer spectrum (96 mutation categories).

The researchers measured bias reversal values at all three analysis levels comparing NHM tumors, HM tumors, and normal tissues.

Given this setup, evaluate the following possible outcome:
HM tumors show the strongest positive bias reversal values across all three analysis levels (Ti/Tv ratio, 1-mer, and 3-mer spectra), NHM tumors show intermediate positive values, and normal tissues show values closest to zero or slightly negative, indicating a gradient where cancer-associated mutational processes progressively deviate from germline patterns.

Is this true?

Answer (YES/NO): NO